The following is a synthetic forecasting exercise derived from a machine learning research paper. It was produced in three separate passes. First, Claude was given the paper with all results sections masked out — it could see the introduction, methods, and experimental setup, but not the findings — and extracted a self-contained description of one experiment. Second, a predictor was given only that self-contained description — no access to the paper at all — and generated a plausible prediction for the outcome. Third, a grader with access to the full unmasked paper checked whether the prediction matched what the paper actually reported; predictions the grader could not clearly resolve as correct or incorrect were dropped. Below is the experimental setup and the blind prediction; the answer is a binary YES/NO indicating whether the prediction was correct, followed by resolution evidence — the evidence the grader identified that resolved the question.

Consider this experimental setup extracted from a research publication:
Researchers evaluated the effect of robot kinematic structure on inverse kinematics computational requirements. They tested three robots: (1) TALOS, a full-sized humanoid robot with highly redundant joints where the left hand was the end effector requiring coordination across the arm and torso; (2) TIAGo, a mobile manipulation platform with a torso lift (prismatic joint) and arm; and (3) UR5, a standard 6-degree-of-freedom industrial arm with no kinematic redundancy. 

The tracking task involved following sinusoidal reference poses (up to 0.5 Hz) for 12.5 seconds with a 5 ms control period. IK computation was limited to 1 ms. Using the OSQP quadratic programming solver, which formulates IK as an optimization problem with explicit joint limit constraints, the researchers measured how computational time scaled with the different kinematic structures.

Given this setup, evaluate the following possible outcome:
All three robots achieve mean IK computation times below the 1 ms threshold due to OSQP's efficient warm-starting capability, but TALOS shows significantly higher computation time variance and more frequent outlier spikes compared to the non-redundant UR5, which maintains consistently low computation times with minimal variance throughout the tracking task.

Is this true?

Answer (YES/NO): NO